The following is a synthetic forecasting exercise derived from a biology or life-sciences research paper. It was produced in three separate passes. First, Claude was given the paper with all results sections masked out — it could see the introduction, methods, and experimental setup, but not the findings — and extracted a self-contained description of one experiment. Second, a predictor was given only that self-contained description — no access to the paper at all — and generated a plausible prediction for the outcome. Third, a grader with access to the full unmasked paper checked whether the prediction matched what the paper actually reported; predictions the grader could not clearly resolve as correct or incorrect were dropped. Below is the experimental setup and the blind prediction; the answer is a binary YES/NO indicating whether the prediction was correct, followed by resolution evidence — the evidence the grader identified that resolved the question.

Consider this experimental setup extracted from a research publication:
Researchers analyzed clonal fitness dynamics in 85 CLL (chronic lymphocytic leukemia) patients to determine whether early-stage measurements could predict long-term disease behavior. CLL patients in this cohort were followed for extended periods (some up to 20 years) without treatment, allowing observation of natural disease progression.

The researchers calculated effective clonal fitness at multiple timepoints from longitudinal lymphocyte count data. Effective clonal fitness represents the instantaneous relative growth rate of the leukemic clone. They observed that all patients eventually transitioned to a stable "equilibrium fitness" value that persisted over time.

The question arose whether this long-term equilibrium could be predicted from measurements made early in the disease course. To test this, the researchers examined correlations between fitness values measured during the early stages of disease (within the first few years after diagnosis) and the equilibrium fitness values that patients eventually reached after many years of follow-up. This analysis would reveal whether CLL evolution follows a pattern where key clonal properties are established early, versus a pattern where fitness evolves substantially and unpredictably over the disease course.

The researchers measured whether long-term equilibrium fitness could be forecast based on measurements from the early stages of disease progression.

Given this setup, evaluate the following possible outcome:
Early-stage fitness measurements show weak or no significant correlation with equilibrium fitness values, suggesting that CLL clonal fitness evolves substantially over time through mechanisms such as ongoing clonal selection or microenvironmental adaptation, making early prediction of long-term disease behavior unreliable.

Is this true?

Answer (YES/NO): NO